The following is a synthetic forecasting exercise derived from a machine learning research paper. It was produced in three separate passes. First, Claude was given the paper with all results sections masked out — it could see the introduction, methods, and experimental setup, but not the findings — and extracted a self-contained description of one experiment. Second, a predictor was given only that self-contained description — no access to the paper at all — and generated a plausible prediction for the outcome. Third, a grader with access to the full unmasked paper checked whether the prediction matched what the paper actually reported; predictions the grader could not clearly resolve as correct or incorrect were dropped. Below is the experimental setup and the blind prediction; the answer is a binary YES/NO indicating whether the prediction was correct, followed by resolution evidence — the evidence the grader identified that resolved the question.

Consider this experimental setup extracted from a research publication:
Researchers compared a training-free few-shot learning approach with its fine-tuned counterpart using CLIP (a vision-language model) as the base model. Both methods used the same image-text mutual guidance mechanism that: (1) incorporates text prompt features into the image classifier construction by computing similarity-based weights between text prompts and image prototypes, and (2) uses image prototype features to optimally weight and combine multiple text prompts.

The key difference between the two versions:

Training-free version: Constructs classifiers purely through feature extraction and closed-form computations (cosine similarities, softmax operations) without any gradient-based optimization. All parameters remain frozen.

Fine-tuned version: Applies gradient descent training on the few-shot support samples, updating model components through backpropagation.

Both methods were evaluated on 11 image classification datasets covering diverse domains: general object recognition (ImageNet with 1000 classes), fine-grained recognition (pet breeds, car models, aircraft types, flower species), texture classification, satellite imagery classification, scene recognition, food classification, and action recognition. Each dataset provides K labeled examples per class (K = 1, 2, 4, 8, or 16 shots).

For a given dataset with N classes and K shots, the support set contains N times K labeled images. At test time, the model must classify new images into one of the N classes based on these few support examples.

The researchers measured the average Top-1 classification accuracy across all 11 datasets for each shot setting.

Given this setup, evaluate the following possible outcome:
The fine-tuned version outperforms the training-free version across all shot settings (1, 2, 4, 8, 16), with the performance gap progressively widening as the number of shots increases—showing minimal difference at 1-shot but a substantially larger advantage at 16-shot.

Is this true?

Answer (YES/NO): NO